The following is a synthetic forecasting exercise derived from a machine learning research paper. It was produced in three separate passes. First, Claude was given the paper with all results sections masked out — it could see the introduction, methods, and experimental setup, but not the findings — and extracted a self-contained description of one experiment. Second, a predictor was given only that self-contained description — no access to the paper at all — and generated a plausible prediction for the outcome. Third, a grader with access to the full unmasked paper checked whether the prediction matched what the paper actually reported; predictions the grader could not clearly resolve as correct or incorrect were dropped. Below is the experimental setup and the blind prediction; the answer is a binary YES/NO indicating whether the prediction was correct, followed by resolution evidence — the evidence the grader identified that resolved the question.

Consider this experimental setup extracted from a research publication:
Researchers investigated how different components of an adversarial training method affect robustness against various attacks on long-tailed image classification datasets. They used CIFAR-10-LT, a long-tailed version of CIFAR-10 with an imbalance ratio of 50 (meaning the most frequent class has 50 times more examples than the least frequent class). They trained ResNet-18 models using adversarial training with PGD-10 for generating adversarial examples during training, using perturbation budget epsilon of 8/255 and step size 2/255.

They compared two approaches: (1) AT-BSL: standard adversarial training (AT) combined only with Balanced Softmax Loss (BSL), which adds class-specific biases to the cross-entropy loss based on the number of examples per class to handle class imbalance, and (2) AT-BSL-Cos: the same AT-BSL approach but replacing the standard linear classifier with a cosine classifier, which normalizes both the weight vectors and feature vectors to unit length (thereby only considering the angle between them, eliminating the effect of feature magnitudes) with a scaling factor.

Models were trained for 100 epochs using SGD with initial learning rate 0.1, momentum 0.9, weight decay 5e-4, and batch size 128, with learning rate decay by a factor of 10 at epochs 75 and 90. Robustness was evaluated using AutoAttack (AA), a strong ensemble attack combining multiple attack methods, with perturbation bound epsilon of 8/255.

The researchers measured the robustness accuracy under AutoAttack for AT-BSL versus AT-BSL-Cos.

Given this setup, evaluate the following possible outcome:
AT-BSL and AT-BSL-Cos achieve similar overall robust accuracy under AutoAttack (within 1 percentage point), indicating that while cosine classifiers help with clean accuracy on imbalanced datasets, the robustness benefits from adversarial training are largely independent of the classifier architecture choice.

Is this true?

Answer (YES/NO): NO